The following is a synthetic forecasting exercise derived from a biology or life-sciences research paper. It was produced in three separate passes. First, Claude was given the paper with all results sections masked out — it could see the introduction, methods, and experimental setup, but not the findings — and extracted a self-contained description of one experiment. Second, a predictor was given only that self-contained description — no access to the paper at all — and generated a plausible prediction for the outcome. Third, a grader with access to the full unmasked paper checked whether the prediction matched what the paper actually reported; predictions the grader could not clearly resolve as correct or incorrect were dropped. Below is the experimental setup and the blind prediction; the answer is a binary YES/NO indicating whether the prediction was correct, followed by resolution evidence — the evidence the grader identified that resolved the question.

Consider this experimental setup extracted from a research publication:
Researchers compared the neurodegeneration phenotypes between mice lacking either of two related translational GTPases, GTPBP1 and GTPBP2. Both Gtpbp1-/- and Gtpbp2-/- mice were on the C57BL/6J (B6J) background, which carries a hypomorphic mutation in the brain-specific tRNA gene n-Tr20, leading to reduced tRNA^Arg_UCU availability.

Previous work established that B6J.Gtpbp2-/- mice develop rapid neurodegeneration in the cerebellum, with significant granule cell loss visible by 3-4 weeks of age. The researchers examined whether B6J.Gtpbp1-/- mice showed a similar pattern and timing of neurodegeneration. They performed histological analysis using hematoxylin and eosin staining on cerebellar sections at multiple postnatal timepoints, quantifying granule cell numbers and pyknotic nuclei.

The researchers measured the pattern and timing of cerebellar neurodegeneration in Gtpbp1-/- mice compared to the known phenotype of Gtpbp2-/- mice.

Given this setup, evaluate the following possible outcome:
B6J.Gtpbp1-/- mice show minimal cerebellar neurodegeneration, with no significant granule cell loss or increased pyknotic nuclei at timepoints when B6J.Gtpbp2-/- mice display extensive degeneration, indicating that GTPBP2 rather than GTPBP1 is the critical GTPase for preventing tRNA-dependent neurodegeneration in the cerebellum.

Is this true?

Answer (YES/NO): NO